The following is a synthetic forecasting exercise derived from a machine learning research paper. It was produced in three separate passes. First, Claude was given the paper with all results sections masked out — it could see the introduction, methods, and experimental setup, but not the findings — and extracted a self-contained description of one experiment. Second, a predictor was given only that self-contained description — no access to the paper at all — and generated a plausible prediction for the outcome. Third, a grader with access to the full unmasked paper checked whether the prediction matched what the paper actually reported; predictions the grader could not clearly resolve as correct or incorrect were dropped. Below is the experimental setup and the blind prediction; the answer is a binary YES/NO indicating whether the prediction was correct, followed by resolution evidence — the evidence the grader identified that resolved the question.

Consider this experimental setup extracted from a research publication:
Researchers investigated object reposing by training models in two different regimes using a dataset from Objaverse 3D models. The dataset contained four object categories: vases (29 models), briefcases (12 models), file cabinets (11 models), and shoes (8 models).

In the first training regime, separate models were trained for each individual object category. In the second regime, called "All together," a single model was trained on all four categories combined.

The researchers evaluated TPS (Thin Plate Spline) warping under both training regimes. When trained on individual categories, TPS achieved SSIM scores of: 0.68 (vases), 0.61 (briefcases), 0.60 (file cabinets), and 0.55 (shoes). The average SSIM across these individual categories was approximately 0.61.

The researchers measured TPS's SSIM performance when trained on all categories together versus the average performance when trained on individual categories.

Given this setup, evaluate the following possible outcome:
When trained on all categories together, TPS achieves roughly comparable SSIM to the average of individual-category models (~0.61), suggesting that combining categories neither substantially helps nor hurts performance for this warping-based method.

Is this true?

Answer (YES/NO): NO